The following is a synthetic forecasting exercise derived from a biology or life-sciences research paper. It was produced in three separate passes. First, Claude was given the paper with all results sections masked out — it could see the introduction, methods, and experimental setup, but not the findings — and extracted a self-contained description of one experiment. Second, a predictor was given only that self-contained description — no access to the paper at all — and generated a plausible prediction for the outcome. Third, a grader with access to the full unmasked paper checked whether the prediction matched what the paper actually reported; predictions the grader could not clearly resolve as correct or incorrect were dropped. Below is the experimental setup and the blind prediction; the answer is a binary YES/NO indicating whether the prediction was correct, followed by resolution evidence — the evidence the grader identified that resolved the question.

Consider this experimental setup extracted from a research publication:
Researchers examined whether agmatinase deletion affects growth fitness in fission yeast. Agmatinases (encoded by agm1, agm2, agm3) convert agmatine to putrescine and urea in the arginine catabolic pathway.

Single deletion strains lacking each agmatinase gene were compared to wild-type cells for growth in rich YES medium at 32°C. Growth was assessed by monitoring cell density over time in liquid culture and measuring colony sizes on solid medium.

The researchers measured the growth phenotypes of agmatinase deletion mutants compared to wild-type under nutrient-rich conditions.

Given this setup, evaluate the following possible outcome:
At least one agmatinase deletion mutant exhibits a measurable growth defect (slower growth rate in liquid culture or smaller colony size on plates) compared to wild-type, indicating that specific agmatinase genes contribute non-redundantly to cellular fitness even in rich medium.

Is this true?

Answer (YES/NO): NO